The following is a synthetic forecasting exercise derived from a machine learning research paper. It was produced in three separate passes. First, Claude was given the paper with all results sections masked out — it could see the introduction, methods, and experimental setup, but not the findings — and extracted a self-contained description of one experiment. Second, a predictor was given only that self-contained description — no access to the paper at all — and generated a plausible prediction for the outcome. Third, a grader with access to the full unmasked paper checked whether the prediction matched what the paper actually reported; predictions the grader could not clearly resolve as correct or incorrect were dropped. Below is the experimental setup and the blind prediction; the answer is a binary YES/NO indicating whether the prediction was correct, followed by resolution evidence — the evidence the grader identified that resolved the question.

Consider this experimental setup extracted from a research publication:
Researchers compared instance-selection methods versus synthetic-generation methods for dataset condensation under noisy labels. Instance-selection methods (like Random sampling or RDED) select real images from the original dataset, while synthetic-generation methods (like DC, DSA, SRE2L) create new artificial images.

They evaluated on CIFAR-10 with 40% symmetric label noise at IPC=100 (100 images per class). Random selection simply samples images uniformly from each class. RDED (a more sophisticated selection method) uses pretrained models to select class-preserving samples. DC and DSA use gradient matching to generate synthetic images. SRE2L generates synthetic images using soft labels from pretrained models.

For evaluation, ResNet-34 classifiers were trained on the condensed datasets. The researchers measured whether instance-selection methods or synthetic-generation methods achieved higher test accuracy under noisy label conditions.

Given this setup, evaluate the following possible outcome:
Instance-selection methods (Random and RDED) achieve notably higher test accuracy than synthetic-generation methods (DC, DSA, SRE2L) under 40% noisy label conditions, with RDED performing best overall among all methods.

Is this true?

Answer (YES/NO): NO